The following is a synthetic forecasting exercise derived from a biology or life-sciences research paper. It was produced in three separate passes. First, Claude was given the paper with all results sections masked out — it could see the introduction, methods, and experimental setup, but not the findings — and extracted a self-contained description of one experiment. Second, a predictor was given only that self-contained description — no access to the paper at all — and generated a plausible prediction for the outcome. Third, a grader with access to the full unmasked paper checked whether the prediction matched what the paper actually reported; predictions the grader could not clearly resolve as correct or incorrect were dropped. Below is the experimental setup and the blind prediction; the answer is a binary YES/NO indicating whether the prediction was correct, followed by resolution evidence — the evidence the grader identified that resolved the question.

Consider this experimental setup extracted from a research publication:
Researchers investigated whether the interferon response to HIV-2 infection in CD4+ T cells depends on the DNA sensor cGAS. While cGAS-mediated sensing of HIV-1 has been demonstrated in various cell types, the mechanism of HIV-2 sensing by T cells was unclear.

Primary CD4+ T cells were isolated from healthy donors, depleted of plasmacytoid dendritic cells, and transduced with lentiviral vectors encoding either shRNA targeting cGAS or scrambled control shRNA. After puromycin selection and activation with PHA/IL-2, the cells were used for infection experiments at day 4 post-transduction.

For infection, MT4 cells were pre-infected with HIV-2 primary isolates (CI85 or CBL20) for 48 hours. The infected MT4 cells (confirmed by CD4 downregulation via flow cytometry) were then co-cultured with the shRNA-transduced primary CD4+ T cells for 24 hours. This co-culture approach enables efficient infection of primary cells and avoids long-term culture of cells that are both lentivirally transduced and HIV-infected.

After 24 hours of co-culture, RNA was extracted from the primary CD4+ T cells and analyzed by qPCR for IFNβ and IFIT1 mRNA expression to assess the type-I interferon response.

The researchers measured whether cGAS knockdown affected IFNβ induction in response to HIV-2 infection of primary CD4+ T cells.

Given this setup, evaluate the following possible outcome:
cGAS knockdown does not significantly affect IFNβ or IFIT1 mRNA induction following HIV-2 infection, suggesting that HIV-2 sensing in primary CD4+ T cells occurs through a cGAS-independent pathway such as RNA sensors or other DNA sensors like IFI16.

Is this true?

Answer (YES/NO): NO